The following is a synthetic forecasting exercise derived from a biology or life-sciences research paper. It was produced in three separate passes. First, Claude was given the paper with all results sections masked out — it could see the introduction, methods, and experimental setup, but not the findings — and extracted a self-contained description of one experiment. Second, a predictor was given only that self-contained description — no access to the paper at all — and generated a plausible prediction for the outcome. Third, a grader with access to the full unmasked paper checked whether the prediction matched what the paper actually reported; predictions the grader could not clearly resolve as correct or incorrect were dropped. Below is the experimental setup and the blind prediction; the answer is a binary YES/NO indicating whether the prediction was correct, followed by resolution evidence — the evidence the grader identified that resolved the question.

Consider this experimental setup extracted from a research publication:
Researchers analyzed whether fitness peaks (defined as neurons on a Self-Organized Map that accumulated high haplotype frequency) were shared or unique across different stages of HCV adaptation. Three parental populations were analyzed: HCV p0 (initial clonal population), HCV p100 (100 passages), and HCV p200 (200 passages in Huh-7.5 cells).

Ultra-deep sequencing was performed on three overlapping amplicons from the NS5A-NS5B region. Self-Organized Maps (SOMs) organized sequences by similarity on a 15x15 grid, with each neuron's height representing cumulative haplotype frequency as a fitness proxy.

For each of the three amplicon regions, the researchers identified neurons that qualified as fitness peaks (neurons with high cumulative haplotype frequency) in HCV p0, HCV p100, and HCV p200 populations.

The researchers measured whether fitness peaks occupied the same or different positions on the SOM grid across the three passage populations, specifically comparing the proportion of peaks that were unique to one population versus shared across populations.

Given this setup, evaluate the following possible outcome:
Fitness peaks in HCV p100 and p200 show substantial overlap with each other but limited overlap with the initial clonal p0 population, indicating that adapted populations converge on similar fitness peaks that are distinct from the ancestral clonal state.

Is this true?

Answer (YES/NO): NO